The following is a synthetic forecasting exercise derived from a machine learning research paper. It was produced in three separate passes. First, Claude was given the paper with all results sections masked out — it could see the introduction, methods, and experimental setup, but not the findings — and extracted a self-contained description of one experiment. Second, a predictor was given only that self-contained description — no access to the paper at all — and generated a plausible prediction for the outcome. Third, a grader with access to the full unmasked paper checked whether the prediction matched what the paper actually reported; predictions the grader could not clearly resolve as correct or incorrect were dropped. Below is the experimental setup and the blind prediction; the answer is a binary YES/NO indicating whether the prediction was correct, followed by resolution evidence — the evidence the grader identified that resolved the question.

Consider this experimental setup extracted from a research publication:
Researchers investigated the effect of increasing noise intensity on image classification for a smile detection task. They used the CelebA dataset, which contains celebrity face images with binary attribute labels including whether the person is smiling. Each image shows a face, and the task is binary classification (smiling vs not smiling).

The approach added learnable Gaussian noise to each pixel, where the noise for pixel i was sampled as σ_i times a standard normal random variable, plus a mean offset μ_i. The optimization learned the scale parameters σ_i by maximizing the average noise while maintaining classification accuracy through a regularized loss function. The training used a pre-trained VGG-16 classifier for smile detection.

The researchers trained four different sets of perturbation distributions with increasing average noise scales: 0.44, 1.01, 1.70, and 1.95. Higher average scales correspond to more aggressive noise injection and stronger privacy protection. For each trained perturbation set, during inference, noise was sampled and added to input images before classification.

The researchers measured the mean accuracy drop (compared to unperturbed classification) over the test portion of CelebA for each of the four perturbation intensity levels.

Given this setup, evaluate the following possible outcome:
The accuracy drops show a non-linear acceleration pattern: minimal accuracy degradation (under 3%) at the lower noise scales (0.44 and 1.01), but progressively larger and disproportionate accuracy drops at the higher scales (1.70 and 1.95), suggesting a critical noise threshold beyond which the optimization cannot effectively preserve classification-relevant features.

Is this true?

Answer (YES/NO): NO